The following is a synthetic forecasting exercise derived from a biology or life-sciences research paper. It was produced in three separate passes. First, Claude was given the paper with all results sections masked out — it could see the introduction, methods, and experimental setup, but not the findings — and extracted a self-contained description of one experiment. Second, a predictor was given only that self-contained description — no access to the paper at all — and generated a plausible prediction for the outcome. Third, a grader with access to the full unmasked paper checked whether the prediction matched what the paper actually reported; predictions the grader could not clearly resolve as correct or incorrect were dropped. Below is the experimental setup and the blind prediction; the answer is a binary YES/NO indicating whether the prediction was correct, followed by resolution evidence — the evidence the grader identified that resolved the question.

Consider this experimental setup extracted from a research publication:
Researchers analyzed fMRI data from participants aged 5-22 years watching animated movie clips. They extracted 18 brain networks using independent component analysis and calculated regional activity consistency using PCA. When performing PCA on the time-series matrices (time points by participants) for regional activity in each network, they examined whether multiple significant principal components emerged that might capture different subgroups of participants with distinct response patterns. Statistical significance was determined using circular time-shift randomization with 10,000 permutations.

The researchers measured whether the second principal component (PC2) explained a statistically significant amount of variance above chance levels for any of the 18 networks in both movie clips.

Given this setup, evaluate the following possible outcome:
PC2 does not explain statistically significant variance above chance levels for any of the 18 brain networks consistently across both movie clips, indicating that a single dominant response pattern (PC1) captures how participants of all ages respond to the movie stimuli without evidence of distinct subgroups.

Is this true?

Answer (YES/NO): YES